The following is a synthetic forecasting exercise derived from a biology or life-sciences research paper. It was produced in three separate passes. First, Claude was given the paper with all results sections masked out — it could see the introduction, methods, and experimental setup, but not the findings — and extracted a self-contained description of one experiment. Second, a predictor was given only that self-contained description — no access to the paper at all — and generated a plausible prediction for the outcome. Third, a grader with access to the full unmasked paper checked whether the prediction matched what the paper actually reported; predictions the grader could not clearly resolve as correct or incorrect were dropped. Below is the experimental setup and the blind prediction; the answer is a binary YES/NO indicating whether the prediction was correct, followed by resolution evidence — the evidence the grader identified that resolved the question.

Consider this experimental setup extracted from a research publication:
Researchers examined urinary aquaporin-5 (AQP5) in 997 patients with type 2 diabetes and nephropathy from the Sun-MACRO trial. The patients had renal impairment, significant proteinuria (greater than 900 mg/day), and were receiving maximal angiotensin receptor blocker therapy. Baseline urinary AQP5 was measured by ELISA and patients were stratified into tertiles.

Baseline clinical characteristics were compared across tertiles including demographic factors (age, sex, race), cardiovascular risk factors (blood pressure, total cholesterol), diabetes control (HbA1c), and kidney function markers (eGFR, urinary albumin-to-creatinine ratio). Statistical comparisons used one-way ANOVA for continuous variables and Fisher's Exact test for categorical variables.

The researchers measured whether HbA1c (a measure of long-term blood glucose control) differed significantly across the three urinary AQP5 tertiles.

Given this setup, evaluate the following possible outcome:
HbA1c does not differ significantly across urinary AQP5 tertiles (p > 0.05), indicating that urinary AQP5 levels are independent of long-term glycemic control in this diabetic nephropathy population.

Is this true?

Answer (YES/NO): YES